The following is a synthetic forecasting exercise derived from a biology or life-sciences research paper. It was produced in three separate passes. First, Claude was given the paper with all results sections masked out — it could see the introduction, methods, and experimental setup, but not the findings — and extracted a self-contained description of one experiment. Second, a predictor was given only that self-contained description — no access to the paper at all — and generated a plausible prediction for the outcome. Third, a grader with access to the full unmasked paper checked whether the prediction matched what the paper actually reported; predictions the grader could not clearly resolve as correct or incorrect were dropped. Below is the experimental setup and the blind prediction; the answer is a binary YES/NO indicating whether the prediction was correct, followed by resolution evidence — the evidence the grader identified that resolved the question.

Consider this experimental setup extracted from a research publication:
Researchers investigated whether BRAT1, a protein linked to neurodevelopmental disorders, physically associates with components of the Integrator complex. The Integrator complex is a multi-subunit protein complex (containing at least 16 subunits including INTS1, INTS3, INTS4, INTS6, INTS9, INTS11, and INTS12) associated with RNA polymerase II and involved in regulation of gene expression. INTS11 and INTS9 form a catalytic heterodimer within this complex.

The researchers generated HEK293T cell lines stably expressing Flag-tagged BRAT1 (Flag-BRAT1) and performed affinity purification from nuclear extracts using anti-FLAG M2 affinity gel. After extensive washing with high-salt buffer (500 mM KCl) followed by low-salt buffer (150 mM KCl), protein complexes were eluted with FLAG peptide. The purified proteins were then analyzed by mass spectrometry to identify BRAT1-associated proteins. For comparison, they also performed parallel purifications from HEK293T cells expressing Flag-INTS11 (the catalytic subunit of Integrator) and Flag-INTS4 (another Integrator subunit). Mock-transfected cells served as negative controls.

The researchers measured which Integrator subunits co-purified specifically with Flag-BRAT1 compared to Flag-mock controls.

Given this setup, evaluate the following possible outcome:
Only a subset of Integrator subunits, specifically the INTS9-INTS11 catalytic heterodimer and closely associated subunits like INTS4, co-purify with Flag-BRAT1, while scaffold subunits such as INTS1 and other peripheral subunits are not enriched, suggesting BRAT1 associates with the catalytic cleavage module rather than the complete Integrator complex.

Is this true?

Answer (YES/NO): NO